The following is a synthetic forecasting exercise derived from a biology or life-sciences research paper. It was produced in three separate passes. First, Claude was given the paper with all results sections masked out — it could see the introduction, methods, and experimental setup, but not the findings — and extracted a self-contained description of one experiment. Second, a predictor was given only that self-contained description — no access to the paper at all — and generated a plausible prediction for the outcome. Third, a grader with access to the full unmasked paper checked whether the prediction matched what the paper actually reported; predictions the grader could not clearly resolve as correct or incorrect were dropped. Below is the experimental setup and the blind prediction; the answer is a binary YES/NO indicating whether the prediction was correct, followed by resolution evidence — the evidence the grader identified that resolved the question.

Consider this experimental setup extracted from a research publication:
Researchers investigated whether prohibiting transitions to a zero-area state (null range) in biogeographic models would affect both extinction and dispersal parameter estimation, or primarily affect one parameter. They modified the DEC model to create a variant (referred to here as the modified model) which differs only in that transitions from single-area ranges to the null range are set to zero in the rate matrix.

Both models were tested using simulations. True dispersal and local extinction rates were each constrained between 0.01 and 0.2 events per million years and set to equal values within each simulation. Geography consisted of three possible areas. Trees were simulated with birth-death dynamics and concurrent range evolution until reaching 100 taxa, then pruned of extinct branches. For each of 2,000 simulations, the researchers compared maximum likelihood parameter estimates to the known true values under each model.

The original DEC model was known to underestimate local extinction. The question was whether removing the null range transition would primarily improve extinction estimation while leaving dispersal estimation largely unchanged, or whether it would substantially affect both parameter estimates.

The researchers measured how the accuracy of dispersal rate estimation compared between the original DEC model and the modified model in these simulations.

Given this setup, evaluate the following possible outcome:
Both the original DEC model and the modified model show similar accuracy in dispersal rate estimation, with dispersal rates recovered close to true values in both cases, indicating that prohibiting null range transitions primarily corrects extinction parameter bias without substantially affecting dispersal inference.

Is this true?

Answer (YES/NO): NO